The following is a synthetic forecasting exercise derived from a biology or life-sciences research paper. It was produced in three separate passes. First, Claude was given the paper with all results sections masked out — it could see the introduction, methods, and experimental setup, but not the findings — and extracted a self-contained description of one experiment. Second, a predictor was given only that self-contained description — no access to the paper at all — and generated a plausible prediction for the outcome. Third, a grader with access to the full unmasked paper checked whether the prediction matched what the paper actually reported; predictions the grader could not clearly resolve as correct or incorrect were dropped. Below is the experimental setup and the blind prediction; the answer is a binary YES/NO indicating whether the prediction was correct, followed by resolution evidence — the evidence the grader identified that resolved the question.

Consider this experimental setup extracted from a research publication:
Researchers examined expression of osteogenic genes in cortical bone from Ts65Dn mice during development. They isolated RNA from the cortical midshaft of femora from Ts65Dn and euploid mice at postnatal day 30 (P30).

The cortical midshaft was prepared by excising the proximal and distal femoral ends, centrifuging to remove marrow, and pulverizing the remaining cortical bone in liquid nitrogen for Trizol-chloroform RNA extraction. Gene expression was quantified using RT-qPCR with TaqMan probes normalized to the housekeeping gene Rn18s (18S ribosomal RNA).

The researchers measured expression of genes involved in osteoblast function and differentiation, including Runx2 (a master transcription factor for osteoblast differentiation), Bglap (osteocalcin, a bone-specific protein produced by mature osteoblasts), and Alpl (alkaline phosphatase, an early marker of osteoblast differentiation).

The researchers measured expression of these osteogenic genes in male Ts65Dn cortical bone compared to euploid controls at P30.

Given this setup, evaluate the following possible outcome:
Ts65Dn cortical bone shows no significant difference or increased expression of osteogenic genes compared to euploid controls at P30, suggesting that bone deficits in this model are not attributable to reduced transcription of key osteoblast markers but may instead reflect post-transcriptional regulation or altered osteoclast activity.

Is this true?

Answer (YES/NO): YES